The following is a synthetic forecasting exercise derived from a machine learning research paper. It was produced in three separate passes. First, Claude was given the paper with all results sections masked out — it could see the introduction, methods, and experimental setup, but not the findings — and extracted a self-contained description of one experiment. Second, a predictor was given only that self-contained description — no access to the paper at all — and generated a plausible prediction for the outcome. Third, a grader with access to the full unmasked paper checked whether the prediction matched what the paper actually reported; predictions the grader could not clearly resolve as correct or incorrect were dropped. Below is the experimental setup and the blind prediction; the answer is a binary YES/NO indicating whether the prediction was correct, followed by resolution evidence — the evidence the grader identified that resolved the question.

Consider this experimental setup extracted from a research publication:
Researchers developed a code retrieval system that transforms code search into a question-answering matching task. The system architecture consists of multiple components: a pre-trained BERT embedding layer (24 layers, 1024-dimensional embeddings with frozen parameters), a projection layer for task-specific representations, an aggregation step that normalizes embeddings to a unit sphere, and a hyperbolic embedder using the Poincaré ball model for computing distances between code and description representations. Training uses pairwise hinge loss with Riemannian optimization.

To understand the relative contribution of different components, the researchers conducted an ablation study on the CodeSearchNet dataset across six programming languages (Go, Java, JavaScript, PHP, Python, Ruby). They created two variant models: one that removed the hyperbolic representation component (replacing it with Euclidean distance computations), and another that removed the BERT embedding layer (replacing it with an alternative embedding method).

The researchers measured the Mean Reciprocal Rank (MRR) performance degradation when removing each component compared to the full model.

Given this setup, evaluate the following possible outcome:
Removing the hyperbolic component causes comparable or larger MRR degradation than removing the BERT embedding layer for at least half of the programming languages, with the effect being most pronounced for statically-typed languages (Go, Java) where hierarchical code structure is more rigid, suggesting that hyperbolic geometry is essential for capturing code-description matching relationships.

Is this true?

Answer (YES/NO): NO